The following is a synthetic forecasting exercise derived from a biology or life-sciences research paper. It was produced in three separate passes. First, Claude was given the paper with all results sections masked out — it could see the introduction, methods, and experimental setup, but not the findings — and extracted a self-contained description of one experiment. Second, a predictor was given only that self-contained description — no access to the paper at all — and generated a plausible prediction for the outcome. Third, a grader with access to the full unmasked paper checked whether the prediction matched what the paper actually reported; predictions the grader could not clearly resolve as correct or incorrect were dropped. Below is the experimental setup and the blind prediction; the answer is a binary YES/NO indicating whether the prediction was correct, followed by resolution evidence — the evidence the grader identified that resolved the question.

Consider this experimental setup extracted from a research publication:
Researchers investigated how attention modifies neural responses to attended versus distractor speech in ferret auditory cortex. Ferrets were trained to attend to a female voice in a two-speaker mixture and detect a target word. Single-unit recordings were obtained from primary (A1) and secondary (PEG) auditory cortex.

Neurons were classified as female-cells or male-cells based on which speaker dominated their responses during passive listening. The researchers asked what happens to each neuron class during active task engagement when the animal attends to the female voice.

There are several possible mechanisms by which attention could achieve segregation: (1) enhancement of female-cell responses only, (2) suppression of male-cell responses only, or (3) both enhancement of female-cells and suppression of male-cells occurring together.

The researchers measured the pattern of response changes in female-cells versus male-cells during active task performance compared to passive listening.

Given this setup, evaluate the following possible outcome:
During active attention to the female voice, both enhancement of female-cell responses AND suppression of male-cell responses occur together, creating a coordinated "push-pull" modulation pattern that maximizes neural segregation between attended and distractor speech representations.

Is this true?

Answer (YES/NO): NO